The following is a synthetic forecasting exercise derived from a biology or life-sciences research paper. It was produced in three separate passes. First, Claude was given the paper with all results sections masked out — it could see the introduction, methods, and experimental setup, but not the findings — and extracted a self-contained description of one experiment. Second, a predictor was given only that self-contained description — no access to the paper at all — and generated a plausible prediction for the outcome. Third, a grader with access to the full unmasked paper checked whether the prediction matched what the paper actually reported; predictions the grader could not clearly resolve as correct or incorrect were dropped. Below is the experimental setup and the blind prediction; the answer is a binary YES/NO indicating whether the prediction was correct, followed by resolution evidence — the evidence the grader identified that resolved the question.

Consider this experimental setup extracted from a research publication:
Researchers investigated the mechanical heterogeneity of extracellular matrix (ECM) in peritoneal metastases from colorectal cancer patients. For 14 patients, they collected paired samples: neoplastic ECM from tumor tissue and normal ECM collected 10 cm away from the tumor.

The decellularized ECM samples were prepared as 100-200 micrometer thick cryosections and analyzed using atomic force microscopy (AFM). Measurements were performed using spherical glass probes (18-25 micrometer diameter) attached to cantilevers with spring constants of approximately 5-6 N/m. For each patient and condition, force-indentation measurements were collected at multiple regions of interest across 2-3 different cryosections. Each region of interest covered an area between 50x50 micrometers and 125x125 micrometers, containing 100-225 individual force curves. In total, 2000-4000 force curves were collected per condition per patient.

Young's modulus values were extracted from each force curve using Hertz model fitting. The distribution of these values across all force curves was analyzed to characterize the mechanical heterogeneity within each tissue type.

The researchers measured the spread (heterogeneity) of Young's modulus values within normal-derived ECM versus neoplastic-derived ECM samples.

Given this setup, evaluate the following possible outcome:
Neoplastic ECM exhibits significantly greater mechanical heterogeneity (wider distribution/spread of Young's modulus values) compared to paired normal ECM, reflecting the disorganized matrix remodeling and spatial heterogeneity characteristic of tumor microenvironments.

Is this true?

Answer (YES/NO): NO